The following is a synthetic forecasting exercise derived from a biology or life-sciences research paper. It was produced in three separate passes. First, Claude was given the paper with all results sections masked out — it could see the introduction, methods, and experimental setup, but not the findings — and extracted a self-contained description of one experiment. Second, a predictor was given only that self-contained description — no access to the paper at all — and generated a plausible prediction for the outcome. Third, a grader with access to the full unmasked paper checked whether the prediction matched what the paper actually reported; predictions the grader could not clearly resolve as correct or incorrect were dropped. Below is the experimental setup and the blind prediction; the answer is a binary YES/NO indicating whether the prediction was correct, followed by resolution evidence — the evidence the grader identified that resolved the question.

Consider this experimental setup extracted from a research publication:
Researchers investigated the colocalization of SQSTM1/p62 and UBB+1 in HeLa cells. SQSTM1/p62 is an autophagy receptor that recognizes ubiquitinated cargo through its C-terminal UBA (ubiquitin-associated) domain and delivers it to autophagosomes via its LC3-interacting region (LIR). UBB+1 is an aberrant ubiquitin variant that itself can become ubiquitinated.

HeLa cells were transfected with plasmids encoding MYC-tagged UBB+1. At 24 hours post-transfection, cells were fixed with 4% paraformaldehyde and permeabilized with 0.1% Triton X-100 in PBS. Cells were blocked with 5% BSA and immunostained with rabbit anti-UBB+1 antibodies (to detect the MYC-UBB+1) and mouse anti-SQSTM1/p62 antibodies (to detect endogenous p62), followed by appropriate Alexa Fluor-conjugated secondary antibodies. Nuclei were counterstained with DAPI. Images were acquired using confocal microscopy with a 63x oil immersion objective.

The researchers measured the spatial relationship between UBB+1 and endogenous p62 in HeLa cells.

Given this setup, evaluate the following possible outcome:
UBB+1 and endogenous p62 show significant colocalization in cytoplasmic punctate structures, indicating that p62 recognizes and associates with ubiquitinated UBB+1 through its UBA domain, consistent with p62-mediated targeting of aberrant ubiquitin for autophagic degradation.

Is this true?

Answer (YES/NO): NO